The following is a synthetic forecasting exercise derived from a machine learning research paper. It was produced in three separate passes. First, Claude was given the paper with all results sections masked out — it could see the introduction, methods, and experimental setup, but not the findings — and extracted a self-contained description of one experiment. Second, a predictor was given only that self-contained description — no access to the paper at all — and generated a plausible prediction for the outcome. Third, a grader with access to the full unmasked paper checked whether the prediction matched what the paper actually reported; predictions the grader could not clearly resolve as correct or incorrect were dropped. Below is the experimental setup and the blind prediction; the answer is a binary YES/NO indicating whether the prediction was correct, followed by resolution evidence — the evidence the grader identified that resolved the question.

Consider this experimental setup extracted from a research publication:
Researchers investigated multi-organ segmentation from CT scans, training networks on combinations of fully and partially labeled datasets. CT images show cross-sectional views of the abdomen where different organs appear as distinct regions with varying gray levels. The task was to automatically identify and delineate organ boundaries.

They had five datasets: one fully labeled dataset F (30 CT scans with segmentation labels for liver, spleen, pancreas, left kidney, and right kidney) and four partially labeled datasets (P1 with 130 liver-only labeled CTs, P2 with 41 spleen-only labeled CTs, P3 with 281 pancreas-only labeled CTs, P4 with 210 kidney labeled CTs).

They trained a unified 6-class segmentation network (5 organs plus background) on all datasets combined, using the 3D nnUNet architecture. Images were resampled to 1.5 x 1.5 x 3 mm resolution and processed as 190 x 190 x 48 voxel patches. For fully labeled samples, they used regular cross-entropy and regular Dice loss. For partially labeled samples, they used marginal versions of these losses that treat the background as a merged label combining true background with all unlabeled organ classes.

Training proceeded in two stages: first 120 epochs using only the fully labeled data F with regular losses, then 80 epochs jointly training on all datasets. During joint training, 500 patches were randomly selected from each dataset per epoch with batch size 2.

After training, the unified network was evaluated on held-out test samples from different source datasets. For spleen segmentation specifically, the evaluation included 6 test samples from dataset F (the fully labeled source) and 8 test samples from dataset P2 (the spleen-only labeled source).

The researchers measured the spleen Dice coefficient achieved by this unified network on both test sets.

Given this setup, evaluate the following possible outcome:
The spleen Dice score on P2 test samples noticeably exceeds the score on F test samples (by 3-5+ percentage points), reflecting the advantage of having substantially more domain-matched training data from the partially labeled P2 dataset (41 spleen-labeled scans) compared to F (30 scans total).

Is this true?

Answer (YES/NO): YES